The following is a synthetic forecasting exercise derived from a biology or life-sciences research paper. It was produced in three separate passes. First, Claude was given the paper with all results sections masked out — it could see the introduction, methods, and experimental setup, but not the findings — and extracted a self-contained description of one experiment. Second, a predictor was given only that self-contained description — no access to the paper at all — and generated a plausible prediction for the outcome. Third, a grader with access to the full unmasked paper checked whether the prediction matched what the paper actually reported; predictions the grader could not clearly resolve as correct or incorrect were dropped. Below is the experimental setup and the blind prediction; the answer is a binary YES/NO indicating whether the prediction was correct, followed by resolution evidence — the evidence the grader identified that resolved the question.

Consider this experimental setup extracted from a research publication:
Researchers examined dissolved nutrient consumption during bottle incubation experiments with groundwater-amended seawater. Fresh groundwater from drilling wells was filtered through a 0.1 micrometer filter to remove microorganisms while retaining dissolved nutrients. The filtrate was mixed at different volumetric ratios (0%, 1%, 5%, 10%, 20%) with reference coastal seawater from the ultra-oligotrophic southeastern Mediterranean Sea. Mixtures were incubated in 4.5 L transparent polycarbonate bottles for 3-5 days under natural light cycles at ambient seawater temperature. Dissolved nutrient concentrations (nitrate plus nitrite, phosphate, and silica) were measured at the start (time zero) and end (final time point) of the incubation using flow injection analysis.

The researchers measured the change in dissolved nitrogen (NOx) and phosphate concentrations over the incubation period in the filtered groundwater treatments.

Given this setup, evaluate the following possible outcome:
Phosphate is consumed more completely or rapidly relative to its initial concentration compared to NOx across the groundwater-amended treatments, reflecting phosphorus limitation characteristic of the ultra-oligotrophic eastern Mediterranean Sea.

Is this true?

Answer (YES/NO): YES